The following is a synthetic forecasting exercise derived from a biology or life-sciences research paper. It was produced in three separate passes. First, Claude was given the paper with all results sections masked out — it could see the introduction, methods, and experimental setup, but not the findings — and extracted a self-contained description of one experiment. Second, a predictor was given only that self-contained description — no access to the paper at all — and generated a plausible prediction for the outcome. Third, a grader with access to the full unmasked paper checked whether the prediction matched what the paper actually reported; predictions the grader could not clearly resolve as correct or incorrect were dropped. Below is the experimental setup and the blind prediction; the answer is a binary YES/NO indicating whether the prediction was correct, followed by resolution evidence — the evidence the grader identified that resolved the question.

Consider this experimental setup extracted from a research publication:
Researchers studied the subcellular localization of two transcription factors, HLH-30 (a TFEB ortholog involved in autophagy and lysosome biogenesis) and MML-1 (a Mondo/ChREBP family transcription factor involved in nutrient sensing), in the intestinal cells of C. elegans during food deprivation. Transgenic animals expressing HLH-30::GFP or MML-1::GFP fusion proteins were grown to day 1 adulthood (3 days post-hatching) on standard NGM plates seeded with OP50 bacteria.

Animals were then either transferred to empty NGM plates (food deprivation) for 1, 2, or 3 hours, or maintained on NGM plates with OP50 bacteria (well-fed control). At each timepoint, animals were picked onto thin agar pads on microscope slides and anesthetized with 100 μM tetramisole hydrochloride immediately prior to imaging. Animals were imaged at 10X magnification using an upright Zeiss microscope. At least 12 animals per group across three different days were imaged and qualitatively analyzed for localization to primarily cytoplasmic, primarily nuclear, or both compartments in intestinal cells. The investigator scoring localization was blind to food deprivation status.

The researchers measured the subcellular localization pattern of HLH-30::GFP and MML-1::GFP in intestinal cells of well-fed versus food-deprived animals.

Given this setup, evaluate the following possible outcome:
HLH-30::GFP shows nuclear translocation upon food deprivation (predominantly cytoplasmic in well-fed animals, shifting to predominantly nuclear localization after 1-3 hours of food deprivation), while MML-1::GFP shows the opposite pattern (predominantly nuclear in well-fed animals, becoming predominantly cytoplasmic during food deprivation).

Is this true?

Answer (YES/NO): NO